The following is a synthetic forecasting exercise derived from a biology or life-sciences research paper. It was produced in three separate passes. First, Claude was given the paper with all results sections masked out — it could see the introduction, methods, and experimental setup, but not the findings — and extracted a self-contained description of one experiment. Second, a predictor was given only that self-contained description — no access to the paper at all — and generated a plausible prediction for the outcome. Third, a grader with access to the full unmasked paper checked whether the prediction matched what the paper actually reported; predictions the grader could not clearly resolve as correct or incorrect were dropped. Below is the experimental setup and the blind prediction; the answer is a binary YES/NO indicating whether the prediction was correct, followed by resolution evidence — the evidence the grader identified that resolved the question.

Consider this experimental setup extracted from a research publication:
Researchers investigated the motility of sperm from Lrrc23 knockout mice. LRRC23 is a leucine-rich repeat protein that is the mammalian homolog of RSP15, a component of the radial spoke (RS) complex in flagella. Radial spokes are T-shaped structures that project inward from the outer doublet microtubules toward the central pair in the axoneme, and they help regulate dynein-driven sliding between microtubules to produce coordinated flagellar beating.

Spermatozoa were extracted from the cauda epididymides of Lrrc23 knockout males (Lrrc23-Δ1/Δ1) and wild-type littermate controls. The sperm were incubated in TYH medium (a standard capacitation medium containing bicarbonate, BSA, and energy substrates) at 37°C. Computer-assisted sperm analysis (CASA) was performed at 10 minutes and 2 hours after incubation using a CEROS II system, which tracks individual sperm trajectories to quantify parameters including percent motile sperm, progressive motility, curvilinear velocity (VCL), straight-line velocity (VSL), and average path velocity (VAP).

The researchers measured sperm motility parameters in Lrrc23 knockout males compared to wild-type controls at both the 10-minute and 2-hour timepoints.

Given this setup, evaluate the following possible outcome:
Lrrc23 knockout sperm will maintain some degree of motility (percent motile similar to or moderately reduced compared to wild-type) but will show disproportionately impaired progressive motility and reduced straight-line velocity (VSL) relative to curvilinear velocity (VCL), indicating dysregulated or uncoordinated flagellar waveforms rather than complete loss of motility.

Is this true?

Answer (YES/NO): NO